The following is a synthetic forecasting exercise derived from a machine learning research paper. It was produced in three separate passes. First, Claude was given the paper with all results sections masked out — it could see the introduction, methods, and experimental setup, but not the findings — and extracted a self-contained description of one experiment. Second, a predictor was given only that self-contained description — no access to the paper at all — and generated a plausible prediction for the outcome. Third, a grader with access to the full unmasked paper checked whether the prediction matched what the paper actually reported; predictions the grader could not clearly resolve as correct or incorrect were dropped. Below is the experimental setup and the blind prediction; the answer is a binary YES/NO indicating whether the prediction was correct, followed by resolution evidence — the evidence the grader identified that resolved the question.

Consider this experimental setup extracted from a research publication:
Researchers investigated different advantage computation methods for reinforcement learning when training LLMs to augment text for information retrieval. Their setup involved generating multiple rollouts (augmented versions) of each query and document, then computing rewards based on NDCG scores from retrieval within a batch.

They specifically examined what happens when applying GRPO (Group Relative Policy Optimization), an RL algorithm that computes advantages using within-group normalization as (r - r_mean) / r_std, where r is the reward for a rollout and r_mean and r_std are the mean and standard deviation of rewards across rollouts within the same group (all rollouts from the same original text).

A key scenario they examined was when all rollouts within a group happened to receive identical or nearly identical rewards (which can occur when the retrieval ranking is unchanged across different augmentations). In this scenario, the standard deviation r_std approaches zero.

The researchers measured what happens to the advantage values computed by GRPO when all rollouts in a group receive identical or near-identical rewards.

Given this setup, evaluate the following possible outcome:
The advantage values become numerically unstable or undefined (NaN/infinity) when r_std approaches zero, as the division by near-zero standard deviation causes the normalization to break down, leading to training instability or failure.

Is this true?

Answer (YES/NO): NO